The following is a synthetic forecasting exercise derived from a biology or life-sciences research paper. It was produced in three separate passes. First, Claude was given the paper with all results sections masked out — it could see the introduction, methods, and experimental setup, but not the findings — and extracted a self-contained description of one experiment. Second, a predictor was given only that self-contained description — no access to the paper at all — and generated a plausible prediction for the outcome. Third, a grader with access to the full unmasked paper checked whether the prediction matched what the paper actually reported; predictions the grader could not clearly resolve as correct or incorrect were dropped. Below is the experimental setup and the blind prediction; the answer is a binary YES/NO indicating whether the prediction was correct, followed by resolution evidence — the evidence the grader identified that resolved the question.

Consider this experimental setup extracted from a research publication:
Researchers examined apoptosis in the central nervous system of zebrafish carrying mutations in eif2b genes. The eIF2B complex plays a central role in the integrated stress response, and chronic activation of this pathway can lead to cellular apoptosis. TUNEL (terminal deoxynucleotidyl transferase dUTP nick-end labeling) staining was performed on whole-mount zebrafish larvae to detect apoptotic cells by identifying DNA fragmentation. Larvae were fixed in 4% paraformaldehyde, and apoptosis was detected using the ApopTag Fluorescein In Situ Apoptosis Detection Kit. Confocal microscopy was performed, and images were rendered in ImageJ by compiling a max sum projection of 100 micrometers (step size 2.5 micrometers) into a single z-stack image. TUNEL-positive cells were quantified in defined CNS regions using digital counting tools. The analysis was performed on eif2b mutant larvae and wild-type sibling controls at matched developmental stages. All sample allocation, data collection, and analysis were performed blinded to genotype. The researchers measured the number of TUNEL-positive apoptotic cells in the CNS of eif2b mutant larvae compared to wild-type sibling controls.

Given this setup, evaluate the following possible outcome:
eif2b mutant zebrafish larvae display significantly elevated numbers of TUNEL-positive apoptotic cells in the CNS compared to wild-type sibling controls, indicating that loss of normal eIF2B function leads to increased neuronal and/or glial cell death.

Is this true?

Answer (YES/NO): YES